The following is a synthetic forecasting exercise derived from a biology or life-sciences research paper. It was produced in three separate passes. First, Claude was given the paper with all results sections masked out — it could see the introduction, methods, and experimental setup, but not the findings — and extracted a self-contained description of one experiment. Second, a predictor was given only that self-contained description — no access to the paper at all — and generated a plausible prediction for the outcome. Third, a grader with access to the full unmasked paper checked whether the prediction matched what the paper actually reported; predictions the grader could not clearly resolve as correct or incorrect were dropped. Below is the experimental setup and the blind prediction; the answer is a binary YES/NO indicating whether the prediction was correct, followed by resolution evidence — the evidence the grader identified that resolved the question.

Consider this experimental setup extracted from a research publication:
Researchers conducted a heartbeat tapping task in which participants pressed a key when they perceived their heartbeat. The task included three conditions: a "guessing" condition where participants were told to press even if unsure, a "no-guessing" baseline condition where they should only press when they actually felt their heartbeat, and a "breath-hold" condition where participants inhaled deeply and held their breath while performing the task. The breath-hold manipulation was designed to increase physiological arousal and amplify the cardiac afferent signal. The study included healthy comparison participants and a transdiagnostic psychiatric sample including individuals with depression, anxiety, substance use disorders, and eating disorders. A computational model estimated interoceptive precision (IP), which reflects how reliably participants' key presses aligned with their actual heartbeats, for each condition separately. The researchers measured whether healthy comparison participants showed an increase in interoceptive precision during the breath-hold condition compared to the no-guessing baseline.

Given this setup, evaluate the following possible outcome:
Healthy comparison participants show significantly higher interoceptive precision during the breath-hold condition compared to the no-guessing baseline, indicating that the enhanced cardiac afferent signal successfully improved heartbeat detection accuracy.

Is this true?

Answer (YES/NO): YES